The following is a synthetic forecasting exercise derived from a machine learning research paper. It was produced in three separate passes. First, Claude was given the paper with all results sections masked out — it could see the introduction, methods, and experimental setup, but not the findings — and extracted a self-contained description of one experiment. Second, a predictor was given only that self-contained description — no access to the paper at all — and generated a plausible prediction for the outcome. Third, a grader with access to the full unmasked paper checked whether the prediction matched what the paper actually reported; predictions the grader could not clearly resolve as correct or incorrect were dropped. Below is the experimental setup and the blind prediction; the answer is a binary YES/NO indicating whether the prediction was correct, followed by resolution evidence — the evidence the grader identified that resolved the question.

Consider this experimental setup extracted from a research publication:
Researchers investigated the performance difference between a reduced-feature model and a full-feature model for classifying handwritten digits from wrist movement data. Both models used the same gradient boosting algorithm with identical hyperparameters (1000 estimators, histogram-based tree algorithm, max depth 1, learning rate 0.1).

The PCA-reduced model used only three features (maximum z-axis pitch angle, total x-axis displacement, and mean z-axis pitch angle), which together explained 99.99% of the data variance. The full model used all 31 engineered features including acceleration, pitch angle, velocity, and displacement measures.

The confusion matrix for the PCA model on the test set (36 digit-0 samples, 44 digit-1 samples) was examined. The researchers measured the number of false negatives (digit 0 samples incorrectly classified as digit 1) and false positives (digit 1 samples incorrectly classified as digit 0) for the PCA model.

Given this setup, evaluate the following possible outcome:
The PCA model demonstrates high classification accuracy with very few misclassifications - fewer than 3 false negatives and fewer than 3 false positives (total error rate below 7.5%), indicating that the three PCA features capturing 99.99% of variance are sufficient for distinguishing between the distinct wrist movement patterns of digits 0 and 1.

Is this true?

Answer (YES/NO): NO